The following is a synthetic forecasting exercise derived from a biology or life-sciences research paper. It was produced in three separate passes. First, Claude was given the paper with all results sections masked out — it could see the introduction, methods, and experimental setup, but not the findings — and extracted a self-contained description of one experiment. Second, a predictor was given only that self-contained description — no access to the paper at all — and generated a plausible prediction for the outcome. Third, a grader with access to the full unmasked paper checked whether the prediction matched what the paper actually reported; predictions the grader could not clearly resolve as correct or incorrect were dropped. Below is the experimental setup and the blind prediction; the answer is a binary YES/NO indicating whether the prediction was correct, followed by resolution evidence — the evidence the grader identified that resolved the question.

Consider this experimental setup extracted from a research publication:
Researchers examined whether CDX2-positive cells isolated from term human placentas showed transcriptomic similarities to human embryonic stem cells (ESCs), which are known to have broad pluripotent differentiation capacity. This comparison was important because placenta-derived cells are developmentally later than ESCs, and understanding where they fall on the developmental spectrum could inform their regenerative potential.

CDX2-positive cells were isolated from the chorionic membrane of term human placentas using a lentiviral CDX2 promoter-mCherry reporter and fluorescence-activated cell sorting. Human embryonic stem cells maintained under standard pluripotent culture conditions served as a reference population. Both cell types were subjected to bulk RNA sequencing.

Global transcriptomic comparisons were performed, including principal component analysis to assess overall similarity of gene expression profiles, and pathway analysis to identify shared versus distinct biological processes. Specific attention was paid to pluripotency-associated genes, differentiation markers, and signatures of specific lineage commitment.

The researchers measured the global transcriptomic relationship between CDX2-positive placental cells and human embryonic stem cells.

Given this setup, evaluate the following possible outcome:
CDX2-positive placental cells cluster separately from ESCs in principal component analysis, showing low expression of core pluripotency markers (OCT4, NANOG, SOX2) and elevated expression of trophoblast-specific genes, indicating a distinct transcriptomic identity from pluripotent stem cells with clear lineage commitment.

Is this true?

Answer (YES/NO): NO